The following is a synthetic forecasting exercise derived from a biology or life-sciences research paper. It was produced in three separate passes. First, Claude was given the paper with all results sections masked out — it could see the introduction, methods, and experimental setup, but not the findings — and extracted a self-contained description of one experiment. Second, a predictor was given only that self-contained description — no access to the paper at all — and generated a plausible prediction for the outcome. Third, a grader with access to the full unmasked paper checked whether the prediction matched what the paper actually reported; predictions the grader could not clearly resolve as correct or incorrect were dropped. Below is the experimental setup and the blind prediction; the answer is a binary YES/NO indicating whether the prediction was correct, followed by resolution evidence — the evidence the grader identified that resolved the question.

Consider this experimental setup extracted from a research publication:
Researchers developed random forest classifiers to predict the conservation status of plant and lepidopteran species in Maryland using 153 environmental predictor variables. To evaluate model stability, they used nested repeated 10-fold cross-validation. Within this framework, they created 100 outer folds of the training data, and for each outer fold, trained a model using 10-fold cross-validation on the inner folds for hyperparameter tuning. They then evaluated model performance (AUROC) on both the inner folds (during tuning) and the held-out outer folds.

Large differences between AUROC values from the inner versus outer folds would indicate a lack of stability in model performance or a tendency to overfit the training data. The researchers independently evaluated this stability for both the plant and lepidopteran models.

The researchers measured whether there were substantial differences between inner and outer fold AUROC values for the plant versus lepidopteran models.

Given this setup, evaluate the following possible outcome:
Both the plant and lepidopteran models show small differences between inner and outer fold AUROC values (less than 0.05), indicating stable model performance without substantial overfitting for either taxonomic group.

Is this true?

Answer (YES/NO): NO